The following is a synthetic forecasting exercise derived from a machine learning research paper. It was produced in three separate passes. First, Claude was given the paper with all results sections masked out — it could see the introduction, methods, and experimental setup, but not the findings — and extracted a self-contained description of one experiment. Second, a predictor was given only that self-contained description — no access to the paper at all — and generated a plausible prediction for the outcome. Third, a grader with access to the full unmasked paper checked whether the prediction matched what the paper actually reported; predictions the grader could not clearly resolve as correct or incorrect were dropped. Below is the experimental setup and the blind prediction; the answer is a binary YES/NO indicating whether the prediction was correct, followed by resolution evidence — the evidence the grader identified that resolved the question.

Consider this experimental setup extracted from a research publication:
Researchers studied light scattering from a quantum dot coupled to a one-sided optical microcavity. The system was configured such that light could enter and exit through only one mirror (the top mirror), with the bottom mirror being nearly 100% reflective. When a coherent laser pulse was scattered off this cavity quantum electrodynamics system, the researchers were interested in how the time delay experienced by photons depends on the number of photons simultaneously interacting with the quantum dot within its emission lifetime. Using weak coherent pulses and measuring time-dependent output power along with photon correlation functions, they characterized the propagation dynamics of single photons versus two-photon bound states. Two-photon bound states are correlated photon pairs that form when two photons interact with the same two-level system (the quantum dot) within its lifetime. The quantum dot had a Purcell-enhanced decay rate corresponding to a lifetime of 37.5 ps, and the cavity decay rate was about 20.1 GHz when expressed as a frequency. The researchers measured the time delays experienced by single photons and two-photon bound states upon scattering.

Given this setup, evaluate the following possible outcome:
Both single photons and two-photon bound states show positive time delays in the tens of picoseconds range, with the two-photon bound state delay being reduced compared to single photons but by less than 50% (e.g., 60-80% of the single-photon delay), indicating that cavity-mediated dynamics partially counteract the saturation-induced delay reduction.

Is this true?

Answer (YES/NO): NO